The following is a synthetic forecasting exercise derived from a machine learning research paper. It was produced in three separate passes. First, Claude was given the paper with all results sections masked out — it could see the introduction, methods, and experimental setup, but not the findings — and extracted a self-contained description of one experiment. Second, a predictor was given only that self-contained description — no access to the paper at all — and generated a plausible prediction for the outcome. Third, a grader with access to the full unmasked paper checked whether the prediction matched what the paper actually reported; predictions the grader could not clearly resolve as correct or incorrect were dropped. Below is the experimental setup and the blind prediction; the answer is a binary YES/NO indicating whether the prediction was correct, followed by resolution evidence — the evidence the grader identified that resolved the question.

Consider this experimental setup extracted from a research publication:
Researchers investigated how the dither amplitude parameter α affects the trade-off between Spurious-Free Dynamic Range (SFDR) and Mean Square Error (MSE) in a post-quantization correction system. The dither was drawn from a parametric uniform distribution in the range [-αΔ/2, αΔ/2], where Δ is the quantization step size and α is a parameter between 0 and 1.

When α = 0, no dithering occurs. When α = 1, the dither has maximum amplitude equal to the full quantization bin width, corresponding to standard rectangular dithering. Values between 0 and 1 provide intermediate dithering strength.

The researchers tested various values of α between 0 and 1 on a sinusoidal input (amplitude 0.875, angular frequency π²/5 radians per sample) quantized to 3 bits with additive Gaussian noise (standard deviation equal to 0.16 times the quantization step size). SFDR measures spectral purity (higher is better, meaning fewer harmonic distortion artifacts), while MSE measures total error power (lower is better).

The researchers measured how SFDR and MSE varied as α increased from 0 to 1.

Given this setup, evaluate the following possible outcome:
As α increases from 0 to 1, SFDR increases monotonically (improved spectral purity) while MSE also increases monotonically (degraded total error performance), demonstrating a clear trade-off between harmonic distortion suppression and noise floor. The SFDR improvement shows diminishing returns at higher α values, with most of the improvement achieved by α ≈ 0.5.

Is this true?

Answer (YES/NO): NO